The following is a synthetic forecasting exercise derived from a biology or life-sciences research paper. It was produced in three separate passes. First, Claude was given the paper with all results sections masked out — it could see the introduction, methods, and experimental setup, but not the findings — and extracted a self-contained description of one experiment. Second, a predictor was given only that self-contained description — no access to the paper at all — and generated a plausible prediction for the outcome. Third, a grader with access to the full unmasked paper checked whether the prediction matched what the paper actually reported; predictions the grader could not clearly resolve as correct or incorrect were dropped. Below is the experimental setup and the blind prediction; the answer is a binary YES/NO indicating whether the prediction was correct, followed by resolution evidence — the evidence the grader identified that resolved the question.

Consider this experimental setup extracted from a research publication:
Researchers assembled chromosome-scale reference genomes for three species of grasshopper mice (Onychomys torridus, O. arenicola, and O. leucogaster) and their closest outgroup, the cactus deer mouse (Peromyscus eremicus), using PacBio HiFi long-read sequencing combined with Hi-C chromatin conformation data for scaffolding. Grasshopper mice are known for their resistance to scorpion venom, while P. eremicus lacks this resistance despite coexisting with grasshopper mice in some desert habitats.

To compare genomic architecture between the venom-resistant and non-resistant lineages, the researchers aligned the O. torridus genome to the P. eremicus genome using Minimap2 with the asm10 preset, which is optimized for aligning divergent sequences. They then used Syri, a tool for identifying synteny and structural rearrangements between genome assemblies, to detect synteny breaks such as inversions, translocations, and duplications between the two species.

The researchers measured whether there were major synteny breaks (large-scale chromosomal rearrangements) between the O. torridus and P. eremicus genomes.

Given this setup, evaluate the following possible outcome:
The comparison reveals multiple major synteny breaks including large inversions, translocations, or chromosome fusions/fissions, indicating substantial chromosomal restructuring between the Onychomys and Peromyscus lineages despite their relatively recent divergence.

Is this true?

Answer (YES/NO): YES